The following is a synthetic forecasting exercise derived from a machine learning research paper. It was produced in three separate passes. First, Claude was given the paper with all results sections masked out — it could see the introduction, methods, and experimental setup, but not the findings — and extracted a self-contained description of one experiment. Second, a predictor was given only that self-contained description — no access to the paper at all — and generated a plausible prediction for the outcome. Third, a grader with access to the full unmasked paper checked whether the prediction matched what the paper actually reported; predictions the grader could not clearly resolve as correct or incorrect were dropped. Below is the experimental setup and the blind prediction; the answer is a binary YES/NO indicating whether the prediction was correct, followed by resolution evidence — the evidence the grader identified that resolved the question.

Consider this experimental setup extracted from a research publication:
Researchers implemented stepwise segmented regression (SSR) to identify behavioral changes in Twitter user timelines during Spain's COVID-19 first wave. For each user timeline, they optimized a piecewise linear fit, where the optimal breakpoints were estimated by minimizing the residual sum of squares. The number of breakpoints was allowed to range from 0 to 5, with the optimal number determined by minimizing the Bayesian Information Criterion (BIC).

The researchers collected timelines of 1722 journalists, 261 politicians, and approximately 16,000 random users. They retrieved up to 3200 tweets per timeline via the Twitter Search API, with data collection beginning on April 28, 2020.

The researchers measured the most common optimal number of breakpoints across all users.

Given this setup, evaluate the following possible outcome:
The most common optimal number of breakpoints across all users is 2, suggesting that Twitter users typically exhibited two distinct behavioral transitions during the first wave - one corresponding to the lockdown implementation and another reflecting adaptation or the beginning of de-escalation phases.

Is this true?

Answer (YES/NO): YES